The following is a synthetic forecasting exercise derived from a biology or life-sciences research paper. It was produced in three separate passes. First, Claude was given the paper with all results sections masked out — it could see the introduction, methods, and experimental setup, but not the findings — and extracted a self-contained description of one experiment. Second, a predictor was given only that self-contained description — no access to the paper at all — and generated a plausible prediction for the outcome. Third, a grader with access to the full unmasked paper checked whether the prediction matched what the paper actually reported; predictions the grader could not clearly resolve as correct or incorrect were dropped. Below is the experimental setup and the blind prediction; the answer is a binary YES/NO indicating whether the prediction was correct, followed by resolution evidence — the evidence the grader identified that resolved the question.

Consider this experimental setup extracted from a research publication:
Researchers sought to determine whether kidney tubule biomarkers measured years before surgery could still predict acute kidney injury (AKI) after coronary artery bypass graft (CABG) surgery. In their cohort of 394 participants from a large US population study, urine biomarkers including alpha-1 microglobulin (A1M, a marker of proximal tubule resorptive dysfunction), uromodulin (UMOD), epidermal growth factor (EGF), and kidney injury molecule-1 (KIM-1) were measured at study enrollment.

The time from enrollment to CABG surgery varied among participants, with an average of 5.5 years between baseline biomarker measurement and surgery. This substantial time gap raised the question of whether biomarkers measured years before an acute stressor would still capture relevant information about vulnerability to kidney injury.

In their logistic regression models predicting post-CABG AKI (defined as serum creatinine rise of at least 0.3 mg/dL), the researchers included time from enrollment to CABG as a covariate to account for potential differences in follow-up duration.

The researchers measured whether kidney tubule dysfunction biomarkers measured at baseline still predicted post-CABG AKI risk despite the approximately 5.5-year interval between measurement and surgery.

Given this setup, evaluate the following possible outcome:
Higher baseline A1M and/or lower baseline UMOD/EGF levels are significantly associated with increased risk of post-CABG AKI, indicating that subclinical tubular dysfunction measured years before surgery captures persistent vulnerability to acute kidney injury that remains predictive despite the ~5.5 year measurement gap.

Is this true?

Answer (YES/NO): YES